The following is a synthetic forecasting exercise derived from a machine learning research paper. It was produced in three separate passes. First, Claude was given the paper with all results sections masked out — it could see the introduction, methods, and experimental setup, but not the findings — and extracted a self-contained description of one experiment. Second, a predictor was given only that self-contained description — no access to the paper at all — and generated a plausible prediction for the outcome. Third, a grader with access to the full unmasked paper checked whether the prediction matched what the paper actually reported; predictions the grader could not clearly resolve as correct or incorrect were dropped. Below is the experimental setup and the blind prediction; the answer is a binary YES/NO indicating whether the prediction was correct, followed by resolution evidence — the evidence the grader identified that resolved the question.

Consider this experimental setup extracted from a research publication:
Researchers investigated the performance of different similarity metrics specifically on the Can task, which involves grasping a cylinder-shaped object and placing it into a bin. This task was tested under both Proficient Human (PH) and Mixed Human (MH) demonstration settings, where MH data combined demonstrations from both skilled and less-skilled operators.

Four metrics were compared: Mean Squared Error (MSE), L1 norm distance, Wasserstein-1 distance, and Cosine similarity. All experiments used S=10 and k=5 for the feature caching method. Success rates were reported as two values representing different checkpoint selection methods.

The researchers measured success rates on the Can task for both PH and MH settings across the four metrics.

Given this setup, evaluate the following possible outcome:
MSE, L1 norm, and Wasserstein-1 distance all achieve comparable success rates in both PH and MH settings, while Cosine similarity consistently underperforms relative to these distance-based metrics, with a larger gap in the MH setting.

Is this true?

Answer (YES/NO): NO